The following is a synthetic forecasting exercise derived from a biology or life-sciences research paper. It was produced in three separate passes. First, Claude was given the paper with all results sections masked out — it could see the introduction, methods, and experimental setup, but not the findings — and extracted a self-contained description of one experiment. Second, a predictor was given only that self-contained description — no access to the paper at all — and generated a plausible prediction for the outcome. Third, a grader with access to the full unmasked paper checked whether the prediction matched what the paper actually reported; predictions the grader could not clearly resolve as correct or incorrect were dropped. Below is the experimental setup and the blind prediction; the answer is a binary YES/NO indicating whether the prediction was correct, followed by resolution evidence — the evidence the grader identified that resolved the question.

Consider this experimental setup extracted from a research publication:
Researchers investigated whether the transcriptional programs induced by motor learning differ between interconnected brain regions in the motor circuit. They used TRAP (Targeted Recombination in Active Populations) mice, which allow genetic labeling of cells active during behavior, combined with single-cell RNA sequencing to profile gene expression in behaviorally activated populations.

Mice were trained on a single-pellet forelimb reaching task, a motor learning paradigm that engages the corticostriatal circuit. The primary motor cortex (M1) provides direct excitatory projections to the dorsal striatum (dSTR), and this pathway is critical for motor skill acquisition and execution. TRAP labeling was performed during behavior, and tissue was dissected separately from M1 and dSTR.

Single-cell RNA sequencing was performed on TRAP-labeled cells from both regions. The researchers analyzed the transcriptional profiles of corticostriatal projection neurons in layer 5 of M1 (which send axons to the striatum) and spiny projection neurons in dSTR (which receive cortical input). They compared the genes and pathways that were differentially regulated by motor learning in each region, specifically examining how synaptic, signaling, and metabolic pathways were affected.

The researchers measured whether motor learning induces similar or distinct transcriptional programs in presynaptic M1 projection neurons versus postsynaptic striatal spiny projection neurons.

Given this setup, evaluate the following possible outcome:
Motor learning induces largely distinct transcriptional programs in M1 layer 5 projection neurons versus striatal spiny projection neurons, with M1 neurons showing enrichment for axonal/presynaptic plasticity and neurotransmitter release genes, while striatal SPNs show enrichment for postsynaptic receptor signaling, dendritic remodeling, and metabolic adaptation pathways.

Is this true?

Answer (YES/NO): NO